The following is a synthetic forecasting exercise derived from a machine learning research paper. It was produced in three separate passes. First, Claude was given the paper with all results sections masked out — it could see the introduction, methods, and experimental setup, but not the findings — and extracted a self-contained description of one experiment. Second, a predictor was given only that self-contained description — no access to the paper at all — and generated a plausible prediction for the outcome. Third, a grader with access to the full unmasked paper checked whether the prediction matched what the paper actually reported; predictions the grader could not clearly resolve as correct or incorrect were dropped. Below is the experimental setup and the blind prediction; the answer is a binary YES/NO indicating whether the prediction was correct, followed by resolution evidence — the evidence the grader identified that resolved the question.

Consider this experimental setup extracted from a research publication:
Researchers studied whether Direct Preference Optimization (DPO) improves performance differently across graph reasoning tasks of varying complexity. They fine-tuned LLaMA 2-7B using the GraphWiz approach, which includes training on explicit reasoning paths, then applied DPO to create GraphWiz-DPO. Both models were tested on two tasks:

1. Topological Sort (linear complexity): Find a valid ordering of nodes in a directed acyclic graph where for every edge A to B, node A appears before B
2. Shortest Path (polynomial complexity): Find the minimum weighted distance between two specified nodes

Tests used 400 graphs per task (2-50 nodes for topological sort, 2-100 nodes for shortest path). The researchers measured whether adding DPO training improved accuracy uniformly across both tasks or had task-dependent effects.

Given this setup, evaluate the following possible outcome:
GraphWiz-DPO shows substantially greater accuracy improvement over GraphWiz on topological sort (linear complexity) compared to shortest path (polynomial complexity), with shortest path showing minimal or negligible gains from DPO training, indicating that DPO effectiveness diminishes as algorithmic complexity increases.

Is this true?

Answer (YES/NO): NO